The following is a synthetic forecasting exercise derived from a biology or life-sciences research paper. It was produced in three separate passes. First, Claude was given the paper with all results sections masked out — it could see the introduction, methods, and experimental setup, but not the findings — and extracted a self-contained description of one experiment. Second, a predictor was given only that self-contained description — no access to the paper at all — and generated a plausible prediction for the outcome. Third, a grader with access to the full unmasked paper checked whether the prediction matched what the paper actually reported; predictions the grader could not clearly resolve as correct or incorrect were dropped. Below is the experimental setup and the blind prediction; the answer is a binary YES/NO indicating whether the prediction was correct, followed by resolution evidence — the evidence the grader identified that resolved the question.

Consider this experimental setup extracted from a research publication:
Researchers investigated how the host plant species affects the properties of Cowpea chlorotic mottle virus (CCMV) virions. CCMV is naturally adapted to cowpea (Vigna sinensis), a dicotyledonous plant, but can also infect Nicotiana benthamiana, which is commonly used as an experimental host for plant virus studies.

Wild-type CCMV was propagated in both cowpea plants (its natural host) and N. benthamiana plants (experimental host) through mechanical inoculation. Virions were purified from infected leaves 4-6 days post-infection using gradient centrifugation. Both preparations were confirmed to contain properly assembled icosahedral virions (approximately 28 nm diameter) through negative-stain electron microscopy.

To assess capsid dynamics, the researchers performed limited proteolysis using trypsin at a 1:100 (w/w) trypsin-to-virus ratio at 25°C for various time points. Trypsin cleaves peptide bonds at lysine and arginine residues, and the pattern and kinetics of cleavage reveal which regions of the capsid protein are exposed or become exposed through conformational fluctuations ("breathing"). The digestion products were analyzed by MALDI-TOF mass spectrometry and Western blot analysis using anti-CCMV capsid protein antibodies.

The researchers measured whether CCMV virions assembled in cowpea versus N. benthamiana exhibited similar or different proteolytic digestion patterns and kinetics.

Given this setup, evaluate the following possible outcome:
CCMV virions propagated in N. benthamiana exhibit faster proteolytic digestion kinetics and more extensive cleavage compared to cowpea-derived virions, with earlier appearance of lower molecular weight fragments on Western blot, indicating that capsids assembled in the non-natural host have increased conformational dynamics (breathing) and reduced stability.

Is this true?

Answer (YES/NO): NO